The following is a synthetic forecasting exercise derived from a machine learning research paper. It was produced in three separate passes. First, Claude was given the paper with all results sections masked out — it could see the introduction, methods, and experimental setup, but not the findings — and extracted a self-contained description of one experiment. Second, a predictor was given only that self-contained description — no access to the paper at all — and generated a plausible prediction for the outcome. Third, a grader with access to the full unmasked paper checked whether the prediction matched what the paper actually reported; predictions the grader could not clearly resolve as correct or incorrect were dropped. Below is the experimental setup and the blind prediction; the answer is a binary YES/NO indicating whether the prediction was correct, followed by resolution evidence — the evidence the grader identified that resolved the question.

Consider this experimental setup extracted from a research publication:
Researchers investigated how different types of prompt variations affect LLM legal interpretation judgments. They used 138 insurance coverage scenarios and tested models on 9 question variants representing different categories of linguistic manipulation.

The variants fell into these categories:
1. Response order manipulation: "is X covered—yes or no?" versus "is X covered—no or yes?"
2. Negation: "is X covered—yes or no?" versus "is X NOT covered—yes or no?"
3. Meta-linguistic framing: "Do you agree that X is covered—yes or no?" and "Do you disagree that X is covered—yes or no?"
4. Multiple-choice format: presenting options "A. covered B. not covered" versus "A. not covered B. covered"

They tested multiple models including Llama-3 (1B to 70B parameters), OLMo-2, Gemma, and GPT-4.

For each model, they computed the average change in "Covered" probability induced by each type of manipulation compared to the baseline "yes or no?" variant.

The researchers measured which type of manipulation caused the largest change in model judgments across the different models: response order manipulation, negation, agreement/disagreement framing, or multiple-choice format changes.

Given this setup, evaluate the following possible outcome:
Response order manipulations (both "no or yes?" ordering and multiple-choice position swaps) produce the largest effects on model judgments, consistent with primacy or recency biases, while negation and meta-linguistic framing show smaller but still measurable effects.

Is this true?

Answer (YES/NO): NO